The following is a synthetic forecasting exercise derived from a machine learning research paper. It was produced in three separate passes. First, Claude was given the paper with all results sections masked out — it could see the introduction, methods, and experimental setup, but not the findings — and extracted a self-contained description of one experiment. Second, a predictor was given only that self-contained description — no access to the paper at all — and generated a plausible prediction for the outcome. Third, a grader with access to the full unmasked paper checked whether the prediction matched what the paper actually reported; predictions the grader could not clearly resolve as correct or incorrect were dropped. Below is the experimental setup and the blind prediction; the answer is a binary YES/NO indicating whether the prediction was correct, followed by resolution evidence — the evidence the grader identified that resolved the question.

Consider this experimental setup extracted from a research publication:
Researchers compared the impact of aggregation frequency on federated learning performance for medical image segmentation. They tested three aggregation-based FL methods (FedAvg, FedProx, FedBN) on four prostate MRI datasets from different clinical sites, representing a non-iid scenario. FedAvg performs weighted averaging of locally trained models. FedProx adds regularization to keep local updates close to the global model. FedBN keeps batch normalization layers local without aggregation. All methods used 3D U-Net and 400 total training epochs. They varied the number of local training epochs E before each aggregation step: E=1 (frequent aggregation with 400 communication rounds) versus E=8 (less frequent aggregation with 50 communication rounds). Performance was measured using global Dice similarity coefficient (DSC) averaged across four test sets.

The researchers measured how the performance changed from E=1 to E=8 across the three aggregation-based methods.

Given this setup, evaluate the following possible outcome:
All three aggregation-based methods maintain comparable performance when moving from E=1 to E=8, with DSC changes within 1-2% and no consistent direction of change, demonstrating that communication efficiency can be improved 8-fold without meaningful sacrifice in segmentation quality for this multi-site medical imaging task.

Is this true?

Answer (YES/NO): NO